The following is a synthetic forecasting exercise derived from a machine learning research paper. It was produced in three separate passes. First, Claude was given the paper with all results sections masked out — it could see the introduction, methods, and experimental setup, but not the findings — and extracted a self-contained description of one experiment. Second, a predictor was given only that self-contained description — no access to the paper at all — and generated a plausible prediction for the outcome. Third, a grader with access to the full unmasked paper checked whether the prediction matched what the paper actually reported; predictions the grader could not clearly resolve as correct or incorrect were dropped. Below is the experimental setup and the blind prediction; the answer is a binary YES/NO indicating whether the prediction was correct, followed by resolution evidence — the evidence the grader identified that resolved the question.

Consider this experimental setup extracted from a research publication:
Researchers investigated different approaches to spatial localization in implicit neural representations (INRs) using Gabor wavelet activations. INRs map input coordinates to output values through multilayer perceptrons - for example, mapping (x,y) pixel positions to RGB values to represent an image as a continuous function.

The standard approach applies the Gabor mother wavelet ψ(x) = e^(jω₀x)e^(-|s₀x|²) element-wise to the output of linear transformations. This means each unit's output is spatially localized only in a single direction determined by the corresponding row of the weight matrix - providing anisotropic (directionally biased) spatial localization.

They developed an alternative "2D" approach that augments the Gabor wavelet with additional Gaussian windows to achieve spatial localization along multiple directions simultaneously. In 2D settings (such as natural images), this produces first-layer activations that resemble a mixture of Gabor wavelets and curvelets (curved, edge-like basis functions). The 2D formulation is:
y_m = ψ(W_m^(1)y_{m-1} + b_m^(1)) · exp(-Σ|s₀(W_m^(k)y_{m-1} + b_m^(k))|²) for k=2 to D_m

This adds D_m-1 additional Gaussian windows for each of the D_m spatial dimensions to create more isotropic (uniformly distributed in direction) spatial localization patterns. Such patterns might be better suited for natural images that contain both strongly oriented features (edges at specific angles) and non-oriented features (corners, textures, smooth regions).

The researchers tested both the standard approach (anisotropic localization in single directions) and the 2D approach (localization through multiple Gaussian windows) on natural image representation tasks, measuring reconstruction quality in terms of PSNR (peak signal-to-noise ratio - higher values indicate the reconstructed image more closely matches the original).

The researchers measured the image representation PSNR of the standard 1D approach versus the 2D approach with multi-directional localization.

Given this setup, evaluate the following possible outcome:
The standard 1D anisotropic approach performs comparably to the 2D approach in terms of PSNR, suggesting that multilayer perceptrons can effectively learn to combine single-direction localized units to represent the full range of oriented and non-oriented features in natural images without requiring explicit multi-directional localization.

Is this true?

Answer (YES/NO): NO